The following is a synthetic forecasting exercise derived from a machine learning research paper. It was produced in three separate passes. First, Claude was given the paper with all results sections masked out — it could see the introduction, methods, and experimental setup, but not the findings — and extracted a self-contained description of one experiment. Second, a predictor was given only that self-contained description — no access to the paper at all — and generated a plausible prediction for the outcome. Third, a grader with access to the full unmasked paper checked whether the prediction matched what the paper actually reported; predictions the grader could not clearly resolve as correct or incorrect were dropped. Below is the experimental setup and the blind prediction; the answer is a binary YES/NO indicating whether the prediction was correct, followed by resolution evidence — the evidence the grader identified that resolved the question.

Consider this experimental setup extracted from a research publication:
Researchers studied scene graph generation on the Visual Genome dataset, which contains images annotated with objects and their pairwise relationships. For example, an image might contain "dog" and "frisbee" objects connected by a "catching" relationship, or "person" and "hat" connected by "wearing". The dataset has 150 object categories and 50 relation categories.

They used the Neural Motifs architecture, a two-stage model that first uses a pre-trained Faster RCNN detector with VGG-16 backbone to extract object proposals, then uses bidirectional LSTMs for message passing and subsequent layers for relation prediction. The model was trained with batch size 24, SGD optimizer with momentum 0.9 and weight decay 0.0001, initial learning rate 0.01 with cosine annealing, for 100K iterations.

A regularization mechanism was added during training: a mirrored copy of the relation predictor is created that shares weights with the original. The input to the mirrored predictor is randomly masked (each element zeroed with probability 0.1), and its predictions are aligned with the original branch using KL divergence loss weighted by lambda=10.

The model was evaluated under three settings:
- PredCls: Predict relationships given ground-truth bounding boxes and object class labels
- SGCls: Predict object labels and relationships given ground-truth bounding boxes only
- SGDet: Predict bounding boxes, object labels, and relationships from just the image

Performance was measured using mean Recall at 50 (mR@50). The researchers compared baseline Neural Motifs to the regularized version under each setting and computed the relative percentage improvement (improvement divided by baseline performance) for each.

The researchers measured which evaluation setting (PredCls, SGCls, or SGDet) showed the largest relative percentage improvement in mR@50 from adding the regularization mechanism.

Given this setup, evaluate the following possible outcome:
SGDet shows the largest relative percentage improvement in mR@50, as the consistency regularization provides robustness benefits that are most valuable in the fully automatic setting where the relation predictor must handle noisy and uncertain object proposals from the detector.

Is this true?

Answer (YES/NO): NO